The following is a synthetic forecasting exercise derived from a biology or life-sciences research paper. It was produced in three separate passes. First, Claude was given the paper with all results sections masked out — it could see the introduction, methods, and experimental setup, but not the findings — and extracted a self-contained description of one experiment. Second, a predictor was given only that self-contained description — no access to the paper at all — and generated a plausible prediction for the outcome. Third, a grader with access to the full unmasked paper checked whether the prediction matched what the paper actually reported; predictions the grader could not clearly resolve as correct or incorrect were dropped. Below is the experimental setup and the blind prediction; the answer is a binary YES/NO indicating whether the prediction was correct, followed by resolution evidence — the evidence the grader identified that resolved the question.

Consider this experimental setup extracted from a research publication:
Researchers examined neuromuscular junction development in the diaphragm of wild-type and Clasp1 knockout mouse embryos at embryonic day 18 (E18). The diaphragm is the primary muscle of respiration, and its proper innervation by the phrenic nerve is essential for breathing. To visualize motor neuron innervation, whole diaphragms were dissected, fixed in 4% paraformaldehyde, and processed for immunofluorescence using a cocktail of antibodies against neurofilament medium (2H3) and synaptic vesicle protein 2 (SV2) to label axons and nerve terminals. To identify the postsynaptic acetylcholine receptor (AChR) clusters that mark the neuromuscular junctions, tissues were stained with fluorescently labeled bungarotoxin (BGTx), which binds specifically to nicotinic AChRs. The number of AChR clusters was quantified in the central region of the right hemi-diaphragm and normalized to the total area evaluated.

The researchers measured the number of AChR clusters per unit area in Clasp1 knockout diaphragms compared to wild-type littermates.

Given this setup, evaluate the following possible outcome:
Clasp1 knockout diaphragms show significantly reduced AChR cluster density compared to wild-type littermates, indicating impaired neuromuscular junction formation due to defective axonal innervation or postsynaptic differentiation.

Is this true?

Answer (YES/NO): YES